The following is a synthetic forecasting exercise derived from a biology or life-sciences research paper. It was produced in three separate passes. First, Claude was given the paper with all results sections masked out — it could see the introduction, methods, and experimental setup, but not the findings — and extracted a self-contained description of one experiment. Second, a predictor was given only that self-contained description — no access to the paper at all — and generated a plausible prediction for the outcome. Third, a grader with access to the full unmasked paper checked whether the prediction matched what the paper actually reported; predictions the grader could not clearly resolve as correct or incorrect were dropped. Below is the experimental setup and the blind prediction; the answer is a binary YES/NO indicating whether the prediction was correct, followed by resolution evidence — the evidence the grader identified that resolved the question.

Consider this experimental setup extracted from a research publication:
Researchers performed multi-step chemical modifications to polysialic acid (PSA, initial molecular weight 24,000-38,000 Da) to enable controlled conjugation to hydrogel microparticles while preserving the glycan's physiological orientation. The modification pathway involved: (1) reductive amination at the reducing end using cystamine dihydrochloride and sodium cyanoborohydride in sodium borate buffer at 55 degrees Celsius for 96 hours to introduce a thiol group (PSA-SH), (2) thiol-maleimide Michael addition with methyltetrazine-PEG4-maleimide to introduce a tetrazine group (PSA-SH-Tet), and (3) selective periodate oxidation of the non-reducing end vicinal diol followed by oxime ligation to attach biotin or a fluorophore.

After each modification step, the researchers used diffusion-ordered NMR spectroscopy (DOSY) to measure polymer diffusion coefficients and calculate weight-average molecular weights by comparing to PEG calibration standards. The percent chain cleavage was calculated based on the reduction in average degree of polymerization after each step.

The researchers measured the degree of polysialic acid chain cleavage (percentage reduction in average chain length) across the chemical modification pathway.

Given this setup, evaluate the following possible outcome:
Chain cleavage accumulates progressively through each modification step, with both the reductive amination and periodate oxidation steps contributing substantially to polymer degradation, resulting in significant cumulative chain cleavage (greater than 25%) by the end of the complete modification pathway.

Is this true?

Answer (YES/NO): NO